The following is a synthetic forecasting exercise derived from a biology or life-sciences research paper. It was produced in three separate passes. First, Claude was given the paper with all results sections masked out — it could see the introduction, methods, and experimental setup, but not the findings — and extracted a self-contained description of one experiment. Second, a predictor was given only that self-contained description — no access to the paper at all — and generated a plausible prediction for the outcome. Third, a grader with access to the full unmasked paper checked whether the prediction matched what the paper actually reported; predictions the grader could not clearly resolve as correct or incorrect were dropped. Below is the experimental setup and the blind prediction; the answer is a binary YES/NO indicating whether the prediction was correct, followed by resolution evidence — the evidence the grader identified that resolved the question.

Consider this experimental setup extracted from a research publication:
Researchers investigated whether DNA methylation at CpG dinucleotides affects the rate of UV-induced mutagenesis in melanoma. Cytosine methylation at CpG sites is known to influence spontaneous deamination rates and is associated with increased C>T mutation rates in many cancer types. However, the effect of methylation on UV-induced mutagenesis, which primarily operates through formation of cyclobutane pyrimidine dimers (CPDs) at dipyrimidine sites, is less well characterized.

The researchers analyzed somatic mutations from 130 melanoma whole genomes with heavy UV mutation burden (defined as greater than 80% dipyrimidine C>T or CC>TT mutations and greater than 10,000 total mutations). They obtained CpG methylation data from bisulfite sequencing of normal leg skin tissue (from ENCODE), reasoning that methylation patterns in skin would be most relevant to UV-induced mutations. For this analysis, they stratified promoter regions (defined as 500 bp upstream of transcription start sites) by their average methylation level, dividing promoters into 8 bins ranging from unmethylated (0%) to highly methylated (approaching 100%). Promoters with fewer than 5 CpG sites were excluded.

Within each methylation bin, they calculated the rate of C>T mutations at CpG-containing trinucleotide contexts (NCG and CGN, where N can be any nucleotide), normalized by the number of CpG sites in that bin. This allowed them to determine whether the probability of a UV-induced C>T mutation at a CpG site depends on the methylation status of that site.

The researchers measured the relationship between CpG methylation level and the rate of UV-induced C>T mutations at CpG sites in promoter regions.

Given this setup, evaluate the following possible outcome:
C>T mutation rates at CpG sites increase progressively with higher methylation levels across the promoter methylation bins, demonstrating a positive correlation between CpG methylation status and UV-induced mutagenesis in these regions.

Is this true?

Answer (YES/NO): YES